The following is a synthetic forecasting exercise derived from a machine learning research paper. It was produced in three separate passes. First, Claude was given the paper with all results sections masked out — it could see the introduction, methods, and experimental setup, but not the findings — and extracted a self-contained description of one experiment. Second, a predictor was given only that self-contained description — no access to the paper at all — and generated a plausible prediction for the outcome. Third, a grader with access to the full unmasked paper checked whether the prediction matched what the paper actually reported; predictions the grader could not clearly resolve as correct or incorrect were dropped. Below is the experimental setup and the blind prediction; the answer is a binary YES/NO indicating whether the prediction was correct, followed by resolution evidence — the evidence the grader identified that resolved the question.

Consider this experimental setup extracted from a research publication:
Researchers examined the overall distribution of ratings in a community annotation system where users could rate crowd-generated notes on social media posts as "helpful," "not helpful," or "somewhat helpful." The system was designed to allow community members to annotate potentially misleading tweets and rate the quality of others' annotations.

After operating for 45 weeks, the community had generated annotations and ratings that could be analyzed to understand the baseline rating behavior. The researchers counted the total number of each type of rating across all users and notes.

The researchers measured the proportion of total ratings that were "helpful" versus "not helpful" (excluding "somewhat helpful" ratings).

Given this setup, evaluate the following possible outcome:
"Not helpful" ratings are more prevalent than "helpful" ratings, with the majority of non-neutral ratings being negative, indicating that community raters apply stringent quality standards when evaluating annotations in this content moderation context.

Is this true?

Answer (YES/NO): NO